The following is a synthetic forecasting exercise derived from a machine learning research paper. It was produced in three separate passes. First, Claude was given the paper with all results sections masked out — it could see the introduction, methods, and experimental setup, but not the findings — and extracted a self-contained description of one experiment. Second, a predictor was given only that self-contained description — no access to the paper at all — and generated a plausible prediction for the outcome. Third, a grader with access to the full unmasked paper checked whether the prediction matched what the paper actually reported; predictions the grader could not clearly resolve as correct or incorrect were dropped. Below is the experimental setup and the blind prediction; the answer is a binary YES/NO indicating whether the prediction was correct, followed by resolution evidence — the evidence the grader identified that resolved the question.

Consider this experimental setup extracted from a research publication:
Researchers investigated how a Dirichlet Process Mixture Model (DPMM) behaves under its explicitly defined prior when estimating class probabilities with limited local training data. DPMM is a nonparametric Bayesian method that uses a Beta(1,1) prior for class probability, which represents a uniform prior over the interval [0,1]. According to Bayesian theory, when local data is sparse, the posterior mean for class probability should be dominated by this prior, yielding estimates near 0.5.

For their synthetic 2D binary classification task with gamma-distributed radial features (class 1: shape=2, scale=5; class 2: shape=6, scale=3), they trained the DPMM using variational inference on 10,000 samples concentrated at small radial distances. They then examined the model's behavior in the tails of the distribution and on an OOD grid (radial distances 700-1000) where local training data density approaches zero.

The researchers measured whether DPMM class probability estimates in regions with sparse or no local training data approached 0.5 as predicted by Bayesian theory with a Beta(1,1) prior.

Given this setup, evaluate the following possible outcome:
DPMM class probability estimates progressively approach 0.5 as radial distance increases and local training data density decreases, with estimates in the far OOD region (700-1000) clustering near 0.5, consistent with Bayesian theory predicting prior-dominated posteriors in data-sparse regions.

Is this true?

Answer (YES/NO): NO